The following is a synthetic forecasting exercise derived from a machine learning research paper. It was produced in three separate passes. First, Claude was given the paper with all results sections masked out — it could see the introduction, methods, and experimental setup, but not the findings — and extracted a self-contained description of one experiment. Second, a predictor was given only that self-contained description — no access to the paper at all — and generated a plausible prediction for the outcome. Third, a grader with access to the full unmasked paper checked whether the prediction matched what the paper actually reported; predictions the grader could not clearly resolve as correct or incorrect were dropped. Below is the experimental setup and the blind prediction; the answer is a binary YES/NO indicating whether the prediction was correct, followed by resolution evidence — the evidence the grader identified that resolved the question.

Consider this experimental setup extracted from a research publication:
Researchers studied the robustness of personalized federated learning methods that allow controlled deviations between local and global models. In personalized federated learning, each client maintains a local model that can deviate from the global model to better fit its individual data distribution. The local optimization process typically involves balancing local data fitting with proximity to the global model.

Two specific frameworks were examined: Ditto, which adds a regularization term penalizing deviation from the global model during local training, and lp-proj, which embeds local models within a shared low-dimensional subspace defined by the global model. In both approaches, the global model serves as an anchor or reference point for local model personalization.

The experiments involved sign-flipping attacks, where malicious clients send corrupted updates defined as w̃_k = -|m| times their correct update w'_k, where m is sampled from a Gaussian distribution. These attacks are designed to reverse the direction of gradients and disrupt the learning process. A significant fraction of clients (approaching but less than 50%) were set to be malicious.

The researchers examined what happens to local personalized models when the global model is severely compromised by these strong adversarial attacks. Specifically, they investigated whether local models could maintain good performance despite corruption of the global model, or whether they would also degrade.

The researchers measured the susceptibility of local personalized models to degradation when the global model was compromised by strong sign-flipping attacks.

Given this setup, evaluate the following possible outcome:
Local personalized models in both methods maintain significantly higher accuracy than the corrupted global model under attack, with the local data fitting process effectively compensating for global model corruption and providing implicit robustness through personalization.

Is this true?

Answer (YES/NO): NO